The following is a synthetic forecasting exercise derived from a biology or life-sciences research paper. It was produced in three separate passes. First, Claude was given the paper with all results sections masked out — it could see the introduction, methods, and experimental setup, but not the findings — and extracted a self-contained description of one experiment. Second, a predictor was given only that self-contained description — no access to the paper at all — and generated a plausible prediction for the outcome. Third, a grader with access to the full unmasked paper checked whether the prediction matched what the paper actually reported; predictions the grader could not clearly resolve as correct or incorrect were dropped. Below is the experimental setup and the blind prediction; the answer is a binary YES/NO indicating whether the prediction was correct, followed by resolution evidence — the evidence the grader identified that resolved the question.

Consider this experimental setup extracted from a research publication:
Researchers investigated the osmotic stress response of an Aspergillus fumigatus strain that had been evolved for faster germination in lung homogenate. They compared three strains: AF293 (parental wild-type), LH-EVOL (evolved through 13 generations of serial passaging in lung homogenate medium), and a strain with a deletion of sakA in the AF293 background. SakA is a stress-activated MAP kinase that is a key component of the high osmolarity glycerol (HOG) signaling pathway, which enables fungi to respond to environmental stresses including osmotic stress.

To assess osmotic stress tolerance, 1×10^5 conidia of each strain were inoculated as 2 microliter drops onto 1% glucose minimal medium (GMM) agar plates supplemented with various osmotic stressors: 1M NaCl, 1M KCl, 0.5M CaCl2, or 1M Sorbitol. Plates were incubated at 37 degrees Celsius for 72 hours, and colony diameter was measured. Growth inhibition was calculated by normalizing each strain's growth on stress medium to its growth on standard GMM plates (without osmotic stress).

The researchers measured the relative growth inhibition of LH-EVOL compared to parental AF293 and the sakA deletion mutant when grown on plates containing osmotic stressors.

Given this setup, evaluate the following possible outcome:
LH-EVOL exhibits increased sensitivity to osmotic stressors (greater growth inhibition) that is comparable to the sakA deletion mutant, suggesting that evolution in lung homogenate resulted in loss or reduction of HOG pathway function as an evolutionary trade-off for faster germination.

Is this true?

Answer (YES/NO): NO